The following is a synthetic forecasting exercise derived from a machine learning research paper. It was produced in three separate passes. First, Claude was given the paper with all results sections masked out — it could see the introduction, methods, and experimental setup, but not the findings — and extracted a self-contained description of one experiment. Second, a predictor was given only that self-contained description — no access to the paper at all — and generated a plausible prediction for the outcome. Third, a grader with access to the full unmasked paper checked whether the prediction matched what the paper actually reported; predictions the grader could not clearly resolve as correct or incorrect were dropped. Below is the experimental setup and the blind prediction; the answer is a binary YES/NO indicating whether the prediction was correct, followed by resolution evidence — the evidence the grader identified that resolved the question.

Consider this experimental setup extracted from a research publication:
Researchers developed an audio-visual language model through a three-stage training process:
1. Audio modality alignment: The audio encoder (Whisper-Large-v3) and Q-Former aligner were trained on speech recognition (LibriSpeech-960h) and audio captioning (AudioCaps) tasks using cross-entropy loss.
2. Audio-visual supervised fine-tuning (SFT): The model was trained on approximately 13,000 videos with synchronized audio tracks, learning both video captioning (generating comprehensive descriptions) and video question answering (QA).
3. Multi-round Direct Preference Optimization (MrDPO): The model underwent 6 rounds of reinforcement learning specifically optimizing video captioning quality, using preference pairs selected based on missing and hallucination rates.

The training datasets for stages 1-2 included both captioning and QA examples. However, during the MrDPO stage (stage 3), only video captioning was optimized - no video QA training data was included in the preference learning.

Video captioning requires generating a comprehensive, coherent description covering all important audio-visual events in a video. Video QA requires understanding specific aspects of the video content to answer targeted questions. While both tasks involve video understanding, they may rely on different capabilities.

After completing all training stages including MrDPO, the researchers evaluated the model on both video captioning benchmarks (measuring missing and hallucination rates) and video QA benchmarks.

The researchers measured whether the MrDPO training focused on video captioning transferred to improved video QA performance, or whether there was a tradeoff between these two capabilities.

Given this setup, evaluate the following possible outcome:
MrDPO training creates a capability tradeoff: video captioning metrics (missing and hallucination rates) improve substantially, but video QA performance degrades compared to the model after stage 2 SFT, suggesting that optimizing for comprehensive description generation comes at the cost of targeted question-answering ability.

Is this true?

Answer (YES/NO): YES